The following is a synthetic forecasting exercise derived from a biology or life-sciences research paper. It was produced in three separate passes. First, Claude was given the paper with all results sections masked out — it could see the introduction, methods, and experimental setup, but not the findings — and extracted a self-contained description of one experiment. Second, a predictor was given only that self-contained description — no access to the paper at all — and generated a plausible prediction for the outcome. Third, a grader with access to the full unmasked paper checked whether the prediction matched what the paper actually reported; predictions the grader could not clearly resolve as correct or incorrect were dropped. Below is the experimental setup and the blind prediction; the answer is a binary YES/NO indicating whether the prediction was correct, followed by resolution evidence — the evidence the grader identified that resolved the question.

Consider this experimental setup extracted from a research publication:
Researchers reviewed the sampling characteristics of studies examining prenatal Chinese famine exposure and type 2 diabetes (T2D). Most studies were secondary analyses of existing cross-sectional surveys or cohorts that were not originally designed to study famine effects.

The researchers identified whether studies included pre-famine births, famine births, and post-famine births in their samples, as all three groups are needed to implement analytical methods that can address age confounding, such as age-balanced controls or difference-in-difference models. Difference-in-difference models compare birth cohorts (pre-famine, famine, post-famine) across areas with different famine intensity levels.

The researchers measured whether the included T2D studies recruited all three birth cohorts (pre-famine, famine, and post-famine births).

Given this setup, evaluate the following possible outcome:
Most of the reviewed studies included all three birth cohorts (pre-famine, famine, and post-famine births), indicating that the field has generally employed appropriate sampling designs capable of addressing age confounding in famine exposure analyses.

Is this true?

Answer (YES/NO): NO